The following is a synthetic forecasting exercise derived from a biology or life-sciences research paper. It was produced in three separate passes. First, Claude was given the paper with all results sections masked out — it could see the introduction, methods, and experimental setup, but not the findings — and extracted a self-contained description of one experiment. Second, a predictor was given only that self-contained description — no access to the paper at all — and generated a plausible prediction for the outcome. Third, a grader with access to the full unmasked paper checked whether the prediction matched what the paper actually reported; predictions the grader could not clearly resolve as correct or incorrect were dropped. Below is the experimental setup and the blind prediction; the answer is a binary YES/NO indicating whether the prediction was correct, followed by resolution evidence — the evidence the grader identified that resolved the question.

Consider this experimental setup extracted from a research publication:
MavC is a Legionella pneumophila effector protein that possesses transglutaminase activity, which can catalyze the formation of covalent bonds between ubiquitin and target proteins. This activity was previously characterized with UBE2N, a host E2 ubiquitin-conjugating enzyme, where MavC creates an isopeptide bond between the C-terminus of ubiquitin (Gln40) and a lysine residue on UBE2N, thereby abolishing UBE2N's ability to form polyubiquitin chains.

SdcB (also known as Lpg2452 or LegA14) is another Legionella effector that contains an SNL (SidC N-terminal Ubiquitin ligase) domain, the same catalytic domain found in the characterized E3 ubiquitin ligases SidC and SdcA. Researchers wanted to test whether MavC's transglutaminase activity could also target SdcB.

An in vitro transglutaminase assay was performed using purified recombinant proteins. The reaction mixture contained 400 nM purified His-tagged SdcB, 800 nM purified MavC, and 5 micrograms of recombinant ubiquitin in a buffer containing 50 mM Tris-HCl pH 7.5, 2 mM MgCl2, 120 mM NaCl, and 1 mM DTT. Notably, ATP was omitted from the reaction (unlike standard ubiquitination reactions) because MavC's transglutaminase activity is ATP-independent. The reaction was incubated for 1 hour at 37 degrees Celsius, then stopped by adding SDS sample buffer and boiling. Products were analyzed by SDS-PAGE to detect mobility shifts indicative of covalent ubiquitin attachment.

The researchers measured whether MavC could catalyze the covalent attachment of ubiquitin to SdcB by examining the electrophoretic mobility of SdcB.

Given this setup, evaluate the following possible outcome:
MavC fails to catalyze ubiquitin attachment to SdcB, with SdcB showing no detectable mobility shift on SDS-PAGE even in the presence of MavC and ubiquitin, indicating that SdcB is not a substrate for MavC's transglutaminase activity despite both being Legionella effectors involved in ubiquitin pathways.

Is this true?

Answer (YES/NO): NO